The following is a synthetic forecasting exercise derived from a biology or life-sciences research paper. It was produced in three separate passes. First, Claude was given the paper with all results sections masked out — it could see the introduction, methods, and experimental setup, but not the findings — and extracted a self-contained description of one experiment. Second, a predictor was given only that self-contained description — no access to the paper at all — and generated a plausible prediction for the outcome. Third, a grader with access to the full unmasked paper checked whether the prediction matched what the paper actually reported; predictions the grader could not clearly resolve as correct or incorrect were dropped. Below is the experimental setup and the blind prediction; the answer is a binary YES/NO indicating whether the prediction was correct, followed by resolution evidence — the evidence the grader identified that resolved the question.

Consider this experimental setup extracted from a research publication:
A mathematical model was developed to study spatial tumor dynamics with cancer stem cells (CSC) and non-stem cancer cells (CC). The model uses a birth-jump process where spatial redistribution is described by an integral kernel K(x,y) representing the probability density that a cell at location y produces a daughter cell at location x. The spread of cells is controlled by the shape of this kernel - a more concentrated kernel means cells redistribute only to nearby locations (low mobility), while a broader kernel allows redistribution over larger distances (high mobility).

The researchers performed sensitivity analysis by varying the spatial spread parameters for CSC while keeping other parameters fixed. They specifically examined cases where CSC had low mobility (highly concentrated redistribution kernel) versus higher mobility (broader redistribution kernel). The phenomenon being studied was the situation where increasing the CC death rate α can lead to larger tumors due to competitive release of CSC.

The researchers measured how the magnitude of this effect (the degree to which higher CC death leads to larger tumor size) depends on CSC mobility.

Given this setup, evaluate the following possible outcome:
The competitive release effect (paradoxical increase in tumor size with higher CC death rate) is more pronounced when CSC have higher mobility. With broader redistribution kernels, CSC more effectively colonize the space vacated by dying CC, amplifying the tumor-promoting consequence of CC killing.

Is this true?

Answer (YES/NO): NO